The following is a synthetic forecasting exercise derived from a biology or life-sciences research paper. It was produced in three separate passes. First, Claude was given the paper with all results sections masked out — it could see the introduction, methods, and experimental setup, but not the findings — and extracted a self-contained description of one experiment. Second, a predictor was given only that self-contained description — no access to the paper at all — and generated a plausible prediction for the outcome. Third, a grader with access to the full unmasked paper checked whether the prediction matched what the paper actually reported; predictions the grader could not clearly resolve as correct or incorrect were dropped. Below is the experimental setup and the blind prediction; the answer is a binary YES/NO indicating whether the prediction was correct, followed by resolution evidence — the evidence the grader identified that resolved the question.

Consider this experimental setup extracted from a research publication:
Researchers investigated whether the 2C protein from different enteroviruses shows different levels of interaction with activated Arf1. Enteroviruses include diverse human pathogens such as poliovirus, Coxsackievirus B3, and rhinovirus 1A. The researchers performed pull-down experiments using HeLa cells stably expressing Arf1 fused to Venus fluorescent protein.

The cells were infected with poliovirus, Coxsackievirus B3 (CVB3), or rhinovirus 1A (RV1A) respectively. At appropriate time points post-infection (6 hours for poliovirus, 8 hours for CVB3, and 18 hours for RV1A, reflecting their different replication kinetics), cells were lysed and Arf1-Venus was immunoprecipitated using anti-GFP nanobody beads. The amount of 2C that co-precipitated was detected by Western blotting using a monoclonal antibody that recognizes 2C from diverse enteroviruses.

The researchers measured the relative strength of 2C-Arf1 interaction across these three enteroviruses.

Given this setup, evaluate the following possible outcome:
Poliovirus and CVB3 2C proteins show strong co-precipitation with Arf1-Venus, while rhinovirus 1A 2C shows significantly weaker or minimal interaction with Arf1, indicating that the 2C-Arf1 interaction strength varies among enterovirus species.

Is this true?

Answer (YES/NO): NO